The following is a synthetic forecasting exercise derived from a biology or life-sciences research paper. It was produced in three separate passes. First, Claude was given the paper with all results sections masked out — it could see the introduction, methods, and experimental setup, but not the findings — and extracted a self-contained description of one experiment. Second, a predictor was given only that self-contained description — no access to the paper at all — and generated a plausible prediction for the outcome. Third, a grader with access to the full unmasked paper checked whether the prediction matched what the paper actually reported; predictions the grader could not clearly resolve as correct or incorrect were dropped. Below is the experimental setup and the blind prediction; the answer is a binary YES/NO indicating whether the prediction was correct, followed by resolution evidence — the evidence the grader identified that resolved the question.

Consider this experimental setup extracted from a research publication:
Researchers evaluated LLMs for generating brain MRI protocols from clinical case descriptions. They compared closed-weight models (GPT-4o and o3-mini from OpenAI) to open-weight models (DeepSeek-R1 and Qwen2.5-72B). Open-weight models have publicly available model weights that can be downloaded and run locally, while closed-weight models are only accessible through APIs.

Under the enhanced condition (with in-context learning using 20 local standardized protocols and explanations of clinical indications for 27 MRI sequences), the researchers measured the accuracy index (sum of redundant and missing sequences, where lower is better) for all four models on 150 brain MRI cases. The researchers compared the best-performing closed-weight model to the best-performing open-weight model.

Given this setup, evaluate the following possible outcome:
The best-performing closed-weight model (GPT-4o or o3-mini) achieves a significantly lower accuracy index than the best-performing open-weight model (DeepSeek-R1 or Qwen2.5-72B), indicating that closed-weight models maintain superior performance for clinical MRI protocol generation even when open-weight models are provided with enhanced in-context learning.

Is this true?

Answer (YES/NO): YES